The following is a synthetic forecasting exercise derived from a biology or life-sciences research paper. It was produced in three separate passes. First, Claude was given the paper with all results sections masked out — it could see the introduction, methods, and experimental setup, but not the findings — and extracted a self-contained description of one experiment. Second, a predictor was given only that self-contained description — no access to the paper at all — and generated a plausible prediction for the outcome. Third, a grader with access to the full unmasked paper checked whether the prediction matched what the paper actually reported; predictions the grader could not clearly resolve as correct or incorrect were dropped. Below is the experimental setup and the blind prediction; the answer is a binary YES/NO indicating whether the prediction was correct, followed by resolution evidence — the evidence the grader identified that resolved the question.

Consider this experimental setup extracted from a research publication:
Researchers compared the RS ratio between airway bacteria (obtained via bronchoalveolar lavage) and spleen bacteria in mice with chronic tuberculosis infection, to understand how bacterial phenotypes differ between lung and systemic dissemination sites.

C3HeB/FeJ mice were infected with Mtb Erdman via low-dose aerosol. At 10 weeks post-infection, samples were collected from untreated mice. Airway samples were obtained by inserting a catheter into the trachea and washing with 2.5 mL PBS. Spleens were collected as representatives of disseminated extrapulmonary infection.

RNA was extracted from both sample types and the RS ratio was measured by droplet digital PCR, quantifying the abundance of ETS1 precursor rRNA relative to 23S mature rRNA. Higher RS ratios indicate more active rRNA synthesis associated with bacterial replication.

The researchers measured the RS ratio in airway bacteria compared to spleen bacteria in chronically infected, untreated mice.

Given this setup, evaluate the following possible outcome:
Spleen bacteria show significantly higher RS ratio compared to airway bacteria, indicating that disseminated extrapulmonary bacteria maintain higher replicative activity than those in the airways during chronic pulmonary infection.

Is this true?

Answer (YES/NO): NO